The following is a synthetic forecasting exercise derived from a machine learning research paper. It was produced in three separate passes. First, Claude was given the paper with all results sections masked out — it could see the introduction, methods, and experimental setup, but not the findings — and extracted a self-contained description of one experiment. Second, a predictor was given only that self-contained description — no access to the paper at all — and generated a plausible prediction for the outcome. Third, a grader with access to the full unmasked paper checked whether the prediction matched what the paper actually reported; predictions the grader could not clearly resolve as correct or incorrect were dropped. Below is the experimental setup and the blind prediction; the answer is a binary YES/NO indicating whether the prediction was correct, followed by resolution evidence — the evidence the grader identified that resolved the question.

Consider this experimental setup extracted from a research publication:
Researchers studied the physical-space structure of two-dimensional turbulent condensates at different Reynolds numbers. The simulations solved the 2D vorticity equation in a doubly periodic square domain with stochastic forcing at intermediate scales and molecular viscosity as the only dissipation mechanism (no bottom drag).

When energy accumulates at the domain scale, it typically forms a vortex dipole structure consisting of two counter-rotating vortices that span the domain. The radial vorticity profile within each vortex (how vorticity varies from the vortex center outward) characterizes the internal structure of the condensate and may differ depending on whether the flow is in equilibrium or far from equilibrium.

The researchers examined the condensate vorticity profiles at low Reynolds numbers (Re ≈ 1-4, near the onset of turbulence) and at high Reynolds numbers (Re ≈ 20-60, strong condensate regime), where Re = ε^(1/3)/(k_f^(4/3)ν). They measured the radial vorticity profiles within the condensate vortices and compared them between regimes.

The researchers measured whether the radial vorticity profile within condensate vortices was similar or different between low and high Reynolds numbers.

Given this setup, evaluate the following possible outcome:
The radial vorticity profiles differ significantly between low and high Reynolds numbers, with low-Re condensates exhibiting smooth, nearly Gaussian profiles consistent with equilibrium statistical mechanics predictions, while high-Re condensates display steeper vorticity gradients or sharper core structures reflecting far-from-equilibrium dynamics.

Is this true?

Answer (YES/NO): NO